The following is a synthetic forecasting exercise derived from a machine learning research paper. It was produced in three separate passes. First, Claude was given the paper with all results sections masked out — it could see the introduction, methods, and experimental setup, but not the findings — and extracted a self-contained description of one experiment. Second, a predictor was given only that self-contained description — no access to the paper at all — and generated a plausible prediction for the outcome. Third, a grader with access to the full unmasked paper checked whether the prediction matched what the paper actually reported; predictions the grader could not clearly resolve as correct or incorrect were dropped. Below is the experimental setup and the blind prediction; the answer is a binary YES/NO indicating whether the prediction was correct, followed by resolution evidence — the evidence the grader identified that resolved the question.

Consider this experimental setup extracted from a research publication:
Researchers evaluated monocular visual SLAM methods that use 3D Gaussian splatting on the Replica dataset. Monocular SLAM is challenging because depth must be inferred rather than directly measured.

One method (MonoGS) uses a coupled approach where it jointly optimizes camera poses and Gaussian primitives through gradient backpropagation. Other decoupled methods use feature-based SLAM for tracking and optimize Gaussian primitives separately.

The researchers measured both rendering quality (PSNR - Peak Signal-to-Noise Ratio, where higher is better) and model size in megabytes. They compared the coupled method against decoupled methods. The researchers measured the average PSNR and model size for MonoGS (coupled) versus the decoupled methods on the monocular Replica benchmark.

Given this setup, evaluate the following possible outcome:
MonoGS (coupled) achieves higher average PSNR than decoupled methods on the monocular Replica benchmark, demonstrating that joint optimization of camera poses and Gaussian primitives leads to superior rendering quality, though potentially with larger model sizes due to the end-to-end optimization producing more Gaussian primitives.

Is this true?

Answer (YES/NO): NO